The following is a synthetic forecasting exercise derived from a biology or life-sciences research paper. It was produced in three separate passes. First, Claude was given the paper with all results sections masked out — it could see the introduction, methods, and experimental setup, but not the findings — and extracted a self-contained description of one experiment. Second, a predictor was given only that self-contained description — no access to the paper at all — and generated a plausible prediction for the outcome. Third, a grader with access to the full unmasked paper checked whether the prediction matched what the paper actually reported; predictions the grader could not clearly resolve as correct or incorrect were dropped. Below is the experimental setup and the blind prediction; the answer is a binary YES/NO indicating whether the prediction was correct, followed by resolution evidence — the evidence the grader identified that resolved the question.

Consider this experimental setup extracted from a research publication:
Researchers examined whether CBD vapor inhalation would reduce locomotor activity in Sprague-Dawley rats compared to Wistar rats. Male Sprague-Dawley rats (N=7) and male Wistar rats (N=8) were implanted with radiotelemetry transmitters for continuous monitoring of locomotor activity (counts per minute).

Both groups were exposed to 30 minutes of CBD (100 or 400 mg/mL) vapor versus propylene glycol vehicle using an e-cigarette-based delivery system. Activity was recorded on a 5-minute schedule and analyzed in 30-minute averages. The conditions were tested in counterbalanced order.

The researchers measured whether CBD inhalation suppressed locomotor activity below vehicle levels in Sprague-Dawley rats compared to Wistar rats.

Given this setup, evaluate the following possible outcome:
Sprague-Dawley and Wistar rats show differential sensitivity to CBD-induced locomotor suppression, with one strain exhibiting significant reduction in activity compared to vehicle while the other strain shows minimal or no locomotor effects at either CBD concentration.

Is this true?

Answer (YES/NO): YES